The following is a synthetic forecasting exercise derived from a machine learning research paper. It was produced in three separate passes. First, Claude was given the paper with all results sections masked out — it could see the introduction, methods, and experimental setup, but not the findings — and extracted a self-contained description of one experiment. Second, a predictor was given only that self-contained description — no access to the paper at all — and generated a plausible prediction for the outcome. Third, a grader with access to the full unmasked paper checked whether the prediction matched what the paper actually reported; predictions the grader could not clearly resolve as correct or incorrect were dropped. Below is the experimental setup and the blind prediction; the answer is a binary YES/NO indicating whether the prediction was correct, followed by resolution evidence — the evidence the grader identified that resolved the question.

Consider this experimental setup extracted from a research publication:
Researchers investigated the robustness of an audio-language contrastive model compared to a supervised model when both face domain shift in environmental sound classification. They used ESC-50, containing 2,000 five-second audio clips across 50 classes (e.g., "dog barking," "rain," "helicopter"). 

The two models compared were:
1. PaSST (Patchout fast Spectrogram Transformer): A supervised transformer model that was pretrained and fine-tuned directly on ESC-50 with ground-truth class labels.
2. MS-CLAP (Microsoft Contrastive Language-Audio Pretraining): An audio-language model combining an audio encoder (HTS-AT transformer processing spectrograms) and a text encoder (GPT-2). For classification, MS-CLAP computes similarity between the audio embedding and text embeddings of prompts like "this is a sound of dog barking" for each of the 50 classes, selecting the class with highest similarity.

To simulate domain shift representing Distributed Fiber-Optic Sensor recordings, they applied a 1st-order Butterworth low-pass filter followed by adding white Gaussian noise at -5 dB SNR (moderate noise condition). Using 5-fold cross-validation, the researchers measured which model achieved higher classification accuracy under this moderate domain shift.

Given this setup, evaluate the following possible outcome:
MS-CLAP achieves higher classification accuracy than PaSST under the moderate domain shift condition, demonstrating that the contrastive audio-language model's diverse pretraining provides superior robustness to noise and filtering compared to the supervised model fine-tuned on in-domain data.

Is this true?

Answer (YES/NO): NO